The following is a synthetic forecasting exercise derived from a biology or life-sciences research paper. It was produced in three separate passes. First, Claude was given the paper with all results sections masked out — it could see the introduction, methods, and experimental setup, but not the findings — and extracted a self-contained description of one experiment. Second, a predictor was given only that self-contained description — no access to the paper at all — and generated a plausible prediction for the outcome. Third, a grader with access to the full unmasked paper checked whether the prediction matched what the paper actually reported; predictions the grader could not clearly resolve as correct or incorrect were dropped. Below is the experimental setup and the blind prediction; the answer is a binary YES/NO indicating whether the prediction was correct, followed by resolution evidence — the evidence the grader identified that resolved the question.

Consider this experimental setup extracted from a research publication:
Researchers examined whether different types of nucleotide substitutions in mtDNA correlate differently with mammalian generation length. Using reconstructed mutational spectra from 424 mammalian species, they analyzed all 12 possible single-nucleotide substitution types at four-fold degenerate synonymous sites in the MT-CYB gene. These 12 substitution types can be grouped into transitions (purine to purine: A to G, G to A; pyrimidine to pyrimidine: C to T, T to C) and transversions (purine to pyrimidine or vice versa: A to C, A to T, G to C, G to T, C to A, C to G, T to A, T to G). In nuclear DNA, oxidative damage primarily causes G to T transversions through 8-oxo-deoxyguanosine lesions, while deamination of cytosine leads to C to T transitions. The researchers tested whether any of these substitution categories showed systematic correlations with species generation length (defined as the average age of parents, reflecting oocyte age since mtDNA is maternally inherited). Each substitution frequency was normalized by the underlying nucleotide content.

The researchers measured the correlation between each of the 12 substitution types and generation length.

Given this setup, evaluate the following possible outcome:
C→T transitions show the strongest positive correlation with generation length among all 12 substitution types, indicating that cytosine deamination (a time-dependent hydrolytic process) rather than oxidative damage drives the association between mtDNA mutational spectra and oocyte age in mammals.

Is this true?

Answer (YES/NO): NO